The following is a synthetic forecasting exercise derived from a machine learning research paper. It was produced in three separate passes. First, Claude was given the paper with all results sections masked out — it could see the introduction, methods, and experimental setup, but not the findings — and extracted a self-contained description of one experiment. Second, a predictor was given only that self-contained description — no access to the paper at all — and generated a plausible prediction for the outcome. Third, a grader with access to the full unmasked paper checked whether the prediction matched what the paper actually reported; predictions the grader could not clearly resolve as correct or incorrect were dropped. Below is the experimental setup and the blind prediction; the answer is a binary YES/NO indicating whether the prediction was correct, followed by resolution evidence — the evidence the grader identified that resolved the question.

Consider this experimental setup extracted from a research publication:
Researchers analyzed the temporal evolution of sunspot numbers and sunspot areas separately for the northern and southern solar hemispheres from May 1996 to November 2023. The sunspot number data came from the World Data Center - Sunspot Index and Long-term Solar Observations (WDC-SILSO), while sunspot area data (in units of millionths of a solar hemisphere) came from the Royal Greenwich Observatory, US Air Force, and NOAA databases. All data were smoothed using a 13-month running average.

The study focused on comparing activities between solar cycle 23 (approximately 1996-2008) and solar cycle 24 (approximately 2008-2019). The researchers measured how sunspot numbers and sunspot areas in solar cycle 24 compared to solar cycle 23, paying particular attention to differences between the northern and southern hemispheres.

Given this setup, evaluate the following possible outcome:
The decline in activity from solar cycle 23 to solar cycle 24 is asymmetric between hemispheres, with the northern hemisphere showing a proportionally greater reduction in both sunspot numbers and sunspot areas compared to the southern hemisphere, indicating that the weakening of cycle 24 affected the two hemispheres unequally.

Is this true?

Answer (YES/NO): YES